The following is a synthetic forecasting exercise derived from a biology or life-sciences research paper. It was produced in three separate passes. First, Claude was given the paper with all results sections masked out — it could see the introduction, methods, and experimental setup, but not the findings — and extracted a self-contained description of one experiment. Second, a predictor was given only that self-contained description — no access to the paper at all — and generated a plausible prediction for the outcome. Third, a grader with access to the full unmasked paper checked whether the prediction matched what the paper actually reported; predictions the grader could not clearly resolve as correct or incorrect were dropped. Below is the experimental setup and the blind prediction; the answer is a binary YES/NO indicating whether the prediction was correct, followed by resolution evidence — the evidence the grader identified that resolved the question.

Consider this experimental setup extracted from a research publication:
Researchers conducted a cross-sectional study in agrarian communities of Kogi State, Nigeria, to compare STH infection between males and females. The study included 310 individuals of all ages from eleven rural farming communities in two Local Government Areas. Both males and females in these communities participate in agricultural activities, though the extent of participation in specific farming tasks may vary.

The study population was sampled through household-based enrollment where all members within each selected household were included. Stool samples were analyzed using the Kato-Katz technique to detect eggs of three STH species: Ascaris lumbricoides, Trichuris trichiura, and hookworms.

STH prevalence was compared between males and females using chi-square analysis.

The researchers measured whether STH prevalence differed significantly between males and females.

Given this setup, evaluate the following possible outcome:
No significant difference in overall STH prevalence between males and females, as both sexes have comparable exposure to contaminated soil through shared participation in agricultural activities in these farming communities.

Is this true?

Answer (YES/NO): YES